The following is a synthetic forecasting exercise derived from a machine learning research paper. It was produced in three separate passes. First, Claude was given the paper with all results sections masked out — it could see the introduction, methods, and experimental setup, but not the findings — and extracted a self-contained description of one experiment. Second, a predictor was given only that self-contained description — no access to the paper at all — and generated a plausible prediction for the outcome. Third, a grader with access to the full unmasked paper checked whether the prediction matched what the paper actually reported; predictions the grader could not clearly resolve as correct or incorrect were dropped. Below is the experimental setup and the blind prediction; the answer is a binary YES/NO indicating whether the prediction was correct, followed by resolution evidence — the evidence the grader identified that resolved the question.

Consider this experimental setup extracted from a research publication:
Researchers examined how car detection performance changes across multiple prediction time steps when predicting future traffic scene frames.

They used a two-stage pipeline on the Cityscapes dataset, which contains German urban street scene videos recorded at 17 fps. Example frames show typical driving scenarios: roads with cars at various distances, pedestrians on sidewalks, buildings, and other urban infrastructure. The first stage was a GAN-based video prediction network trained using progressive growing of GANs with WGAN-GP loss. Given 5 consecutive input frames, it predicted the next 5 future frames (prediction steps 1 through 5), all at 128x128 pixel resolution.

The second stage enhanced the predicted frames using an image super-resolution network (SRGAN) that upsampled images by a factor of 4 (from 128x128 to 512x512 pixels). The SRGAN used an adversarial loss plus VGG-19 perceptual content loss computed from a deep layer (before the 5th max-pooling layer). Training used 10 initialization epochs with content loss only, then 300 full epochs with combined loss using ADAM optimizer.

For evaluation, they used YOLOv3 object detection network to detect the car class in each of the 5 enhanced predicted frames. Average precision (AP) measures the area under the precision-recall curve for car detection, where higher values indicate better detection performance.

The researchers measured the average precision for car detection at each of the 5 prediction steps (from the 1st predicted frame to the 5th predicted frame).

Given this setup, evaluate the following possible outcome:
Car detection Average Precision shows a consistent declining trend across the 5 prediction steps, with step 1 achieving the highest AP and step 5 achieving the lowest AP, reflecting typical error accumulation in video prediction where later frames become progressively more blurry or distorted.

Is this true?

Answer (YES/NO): YES